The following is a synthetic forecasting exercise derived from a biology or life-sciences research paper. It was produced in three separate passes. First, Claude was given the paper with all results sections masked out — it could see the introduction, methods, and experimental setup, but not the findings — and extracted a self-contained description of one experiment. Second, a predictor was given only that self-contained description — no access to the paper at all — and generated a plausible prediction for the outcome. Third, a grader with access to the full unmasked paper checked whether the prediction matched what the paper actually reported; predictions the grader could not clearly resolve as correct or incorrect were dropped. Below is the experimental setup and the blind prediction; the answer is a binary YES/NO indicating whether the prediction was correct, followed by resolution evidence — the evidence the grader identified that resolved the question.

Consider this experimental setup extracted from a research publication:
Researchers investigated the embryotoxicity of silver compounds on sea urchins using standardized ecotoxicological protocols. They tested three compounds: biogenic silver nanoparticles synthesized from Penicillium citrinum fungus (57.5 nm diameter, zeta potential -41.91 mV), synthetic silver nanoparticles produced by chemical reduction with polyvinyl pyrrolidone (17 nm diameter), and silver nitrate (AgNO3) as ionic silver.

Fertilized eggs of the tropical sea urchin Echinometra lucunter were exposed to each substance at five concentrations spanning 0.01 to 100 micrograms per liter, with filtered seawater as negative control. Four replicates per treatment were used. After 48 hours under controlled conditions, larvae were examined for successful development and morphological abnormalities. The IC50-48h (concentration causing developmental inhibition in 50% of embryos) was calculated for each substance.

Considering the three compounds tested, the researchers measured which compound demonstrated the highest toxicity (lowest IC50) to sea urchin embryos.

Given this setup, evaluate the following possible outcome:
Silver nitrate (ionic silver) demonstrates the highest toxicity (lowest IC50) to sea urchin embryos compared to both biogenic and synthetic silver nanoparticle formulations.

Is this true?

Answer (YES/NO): YES